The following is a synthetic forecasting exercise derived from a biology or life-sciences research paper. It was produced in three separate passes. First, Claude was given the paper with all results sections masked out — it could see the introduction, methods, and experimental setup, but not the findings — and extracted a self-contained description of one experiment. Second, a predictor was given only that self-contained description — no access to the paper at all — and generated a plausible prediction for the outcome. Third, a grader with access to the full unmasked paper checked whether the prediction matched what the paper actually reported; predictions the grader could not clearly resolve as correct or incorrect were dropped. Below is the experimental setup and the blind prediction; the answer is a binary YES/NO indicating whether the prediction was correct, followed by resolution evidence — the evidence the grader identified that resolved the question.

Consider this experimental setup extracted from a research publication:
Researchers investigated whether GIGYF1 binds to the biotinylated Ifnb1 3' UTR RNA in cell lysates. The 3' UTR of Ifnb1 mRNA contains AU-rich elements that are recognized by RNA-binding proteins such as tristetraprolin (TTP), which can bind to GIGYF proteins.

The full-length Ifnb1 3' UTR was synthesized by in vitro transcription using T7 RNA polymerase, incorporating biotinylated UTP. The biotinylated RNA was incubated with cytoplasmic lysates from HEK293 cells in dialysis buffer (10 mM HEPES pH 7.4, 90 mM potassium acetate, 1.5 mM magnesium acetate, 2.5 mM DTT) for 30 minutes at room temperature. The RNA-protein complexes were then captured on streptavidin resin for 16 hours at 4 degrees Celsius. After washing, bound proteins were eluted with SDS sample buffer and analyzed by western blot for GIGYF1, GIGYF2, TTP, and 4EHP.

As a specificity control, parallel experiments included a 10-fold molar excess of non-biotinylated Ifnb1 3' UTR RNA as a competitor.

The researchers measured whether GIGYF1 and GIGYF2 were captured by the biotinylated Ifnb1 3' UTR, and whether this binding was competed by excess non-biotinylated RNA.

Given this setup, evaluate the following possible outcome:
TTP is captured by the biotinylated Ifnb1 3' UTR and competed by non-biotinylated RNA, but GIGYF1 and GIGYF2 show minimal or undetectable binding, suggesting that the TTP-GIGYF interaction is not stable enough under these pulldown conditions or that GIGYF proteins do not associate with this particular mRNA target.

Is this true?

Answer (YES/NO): NO